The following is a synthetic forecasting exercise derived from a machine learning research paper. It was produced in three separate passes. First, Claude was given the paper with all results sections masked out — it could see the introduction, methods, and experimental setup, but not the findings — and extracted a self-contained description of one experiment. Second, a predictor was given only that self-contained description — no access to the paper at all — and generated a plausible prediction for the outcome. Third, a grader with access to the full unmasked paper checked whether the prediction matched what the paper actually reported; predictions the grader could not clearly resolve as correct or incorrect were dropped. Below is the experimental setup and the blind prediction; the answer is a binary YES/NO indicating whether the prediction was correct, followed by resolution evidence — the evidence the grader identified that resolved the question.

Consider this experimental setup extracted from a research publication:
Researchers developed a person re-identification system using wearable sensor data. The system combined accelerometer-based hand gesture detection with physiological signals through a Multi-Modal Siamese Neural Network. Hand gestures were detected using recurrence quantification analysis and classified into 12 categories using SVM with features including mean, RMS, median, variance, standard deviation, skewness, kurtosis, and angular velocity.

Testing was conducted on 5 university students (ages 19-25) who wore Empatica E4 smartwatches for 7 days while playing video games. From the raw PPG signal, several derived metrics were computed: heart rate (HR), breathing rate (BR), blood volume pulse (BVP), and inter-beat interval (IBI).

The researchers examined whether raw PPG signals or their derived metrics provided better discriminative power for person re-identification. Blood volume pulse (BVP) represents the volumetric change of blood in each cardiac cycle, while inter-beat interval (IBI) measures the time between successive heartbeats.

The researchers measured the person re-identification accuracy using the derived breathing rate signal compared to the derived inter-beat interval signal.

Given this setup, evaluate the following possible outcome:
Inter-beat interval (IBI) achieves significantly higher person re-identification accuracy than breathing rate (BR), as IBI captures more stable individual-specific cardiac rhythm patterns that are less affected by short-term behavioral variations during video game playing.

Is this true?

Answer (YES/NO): NO